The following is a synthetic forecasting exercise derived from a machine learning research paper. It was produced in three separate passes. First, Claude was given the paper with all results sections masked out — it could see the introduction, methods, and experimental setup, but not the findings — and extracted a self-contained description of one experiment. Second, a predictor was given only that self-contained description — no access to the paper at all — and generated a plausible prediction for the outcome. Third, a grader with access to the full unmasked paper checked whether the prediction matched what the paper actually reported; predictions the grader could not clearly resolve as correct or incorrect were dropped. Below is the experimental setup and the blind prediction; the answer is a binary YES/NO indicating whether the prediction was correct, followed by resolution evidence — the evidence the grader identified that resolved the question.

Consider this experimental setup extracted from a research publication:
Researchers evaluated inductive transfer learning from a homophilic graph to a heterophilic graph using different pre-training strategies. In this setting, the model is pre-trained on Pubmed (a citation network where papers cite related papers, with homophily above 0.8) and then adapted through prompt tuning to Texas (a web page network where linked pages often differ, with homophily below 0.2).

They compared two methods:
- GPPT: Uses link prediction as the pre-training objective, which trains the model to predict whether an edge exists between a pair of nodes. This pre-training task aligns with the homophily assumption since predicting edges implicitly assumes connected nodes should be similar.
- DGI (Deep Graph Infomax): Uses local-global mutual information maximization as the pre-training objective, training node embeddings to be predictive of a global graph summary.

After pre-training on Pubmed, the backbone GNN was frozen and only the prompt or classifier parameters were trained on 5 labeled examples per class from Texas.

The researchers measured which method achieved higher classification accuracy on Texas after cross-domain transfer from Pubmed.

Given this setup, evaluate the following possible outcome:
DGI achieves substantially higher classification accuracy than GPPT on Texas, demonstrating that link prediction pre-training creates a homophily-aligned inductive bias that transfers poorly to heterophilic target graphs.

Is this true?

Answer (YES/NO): NO